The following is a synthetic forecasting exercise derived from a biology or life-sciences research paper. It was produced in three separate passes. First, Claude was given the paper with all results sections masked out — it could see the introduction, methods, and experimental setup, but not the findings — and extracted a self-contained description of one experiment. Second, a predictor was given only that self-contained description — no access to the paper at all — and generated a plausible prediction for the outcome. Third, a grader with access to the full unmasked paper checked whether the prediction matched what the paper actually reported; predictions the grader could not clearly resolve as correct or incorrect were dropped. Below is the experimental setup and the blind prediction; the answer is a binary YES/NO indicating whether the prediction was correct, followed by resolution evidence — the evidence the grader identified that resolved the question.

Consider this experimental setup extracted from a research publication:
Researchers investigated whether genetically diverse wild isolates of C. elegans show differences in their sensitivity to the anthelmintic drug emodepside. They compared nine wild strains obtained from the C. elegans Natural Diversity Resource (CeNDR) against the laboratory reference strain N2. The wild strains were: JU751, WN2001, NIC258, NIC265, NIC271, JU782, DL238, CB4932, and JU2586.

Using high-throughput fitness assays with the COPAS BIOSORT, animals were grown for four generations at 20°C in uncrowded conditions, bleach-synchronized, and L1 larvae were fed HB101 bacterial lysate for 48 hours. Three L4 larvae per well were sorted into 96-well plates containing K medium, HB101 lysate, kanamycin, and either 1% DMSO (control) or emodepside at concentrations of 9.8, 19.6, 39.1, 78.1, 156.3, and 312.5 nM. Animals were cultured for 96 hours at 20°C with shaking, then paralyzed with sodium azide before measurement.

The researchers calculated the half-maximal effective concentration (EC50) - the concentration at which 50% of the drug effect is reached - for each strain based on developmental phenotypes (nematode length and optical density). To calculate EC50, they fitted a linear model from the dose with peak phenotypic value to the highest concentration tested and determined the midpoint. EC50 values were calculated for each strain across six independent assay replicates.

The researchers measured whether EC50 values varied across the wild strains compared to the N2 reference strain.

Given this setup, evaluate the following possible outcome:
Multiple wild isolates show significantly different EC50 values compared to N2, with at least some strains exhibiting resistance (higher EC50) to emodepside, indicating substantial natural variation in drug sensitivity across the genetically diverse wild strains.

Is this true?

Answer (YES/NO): YES